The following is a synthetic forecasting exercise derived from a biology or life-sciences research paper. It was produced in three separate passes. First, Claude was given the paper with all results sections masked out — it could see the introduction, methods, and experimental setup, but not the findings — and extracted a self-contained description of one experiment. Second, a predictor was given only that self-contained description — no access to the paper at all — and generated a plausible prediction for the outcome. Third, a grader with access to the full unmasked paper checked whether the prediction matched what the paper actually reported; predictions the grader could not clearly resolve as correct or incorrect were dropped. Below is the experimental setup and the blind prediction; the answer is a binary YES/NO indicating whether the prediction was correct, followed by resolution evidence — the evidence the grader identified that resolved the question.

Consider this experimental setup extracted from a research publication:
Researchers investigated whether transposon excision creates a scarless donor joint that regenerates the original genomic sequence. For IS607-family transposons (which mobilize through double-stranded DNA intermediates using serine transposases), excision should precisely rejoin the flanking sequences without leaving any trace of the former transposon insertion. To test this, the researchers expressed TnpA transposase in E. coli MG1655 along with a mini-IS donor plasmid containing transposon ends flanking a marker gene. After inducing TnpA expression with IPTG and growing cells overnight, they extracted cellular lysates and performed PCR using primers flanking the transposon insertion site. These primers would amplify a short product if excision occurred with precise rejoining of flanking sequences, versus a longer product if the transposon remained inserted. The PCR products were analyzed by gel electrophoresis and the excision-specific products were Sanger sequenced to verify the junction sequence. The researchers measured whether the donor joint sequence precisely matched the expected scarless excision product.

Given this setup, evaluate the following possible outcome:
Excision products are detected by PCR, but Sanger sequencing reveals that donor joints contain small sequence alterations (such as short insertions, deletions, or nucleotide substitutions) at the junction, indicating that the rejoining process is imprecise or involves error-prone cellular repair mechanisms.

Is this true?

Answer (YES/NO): NO